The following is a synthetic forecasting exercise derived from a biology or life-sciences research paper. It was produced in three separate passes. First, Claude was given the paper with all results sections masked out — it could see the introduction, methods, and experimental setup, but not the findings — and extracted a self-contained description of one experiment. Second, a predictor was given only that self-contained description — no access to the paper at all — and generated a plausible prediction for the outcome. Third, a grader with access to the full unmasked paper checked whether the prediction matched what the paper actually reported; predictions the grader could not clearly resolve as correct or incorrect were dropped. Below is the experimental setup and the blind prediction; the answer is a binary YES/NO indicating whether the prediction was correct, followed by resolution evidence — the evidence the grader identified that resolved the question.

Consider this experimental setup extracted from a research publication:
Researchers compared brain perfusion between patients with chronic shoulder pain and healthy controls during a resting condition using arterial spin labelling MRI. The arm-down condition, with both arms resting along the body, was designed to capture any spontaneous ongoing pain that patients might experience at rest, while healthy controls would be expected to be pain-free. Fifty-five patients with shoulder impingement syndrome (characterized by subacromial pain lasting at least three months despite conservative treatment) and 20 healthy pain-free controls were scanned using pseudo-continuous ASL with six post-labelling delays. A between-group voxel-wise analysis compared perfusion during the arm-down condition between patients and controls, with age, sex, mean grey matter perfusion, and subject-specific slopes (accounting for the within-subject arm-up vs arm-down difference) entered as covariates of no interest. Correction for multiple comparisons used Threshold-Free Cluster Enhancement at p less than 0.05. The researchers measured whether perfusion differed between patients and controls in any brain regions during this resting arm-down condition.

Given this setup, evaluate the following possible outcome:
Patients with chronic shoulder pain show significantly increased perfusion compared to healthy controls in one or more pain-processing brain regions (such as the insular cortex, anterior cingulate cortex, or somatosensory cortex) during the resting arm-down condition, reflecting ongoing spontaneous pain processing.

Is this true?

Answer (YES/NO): NO